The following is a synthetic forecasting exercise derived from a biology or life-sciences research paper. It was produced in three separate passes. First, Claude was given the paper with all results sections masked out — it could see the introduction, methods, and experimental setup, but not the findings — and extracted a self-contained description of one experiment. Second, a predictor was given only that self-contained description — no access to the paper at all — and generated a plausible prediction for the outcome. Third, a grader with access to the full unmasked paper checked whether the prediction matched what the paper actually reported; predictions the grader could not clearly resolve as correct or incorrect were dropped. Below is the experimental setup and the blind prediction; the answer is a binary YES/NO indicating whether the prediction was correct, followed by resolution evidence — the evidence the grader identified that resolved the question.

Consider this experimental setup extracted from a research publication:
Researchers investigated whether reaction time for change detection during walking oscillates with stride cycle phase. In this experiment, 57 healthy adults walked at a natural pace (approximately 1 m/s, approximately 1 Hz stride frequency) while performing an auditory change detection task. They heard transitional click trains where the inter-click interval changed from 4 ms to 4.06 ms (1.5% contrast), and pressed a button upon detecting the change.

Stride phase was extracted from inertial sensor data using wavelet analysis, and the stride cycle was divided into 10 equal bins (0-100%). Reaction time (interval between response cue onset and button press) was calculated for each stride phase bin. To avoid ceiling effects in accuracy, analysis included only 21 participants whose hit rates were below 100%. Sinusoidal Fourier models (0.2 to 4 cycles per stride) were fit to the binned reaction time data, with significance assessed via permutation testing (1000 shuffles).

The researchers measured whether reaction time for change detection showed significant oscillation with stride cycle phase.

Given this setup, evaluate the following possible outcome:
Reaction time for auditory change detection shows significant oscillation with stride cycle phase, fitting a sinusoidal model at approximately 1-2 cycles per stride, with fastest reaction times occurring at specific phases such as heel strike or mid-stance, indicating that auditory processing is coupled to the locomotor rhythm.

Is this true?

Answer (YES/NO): NO